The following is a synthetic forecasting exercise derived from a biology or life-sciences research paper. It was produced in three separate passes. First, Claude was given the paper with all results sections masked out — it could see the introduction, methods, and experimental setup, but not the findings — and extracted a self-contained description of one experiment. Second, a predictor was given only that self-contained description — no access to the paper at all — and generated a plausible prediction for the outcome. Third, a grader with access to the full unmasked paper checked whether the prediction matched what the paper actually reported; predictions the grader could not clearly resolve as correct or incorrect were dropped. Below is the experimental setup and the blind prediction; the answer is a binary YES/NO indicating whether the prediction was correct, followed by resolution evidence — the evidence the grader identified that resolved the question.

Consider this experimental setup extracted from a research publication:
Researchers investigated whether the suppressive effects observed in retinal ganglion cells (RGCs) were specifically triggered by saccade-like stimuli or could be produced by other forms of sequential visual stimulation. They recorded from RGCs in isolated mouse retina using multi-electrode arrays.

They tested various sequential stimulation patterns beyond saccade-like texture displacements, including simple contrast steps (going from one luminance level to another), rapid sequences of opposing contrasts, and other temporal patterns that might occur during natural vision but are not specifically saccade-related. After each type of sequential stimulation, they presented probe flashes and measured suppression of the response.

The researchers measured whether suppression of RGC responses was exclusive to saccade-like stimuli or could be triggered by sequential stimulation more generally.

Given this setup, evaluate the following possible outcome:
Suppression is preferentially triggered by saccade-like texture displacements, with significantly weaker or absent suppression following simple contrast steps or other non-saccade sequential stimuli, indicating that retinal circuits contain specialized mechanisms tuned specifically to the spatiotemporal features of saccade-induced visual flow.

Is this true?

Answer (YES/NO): NO